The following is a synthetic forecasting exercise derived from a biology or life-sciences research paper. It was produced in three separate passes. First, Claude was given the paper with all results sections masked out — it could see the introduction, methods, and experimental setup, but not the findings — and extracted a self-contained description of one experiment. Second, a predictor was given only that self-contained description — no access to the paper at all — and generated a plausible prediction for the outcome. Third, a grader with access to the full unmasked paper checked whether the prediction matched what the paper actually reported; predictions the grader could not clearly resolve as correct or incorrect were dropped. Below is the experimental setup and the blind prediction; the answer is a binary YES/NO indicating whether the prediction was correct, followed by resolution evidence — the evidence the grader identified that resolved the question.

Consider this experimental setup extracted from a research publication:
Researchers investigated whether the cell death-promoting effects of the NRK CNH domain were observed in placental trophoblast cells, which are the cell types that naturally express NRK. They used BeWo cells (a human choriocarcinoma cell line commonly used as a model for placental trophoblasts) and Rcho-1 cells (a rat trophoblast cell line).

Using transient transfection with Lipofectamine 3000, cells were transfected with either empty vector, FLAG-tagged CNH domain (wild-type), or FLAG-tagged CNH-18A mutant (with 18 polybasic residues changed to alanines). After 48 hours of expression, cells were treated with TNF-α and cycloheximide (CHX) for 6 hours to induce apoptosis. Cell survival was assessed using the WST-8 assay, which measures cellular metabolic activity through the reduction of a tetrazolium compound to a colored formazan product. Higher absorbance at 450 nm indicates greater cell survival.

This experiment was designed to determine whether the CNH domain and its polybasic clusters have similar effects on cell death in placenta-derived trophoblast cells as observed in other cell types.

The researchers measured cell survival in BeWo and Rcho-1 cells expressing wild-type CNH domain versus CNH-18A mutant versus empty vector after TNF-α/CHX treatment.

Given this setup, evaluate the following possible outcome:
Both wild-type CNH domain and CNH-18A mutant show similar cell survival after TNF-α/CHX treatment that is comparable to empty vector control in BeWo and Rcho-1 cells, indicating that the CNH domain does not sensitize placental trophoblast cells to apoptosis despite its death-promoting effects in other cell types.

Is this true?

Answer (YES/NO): NO